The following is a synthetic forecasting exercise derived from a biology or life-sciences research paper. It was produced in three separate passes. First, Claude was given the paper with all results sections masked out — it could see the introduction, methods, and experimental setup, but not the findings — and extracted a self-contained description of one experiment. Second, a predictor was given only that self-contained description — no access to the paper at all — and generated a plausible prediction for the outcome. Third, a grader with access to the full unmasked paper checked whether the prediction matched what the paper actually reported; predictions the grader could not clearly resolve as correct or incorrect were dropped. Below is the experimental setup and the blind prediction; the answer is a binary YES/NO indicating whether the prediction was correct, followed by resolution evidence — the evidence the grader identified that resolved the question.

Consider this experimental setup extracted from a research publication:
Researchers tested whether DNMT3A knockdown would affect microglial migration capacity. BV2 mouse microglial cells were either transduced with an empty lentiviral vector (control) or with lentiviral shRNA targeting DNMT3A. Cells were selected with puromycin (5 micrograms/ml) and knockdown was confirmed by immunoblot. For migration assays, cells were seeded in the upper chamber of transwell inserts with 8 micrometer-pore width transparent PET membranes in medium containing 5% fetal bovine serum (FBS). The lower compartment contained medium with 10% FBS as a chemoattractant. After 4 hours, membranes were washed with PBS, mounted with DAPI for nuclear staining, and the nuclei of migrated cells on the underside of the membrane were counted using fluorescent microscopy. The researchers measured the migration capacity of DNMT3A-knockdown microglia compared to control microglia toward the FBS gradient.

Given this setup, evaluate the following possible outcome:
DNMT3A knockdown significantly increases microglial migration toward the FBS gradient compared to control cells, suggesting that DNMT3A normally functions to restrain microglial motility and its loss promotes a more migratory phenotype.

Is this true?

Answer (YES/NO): YES